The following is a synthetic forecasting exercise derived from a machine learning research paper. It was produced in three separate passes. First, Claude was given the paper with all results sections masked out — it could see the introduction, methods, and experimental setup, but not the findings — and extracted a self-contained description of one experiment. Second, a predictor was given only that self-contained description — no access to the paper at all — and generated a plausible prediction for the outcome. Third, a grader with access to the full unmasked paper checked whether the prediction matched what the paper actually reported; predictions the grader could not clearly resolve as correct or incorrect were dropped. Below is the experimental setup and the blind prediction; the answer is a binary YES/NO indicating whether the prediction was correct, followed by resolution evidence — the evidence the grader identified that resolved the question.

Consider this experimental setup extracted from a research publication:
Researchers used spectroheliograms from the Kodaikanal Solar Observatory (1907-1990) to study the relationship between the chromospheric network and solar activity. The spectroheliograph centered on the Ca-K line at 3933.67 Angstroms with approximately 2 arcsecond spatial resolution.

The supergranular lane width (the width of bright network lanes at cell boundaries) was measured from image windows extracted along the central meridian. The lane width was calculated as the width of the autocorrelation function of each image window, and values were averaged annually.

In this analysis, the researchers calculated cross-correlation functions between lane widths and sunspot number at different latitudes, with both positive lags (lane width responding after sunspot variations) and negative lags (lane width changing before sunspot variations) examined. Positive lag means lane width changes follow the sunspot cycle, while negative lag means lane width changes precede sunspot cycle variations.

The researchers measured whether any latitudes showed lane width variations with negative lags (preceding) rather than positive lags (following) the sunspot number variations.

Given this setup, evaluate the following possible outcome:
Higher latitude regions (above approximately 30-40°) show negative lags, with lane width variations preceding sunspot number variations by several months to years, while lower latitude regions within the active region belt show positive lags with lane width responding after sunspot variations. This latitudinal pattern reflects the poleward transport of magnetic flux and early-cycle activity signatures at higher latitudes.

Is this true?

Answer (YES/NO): NO